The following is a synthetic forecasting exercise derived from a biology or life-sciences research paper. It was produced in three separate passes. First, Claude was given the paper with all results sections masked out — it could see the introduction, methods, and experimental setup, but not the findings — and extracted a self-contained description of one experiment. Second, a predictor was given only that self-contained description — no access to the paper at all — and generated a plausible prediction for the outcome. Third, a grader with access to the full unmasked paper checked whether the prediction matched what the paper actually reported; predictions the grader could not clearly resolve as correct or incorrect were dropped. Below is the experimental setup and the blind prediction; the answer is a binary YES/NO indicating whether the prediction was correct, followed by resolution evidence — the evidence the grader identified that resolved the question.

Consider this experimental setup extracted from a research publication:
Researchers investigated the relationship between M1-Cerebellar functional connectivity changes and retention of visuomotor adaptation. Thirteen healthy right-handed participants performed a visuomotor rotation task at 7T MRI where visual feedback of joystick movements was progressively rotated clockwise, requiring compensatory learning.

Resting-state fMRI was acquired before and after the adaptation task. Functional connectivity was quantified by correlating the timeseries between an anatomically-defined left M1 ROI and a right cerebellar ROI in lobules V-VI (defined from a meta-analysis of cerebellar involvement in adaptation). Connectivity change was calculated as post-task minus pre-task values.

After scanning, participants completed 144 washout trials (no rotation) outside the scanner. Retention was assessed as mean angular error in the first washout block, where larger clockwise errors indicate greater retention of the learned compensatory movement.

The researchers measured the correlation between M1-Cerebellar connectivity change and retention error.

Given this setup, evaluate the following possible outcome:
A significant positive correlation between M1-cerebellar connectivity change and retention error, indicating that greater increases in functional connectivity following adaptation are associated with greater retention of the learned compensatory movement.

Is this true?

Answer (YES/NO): NO